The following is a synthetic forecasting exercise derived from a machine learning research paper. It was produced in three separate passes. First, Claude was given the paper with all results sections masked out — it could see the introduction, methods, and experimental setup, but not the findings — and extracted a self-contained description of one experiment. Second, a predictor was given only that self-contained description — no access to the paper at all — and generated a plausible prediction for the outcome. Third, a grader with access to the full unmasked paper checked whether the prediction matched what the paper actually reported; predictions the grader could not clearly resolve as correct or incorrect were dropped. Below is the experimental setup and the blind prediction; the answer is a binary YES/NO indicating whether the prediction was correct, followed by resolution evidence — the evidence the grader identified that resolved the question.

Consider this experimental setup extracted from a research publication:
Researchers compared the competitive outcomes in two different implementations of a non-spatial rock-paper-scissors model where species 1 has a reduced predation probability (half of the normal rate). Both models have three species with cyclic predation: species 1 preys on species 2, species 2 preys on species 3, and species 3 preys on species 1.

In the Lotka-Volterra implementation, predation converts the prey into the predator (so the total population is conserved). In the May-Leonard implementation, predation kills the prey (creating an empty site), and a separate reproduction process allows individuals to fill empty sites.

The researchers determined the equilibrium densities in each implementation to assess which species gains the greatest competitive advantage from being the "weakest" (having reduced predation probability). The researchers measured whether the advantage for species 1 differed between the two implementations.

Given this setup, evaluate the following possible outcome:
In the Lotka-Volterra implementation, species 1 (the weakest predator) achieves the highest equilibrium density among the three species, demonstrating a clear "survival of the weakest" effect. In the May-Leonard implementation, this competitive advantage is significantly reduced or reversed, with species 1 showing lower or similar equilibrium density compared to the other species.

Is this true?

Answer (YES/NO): NO